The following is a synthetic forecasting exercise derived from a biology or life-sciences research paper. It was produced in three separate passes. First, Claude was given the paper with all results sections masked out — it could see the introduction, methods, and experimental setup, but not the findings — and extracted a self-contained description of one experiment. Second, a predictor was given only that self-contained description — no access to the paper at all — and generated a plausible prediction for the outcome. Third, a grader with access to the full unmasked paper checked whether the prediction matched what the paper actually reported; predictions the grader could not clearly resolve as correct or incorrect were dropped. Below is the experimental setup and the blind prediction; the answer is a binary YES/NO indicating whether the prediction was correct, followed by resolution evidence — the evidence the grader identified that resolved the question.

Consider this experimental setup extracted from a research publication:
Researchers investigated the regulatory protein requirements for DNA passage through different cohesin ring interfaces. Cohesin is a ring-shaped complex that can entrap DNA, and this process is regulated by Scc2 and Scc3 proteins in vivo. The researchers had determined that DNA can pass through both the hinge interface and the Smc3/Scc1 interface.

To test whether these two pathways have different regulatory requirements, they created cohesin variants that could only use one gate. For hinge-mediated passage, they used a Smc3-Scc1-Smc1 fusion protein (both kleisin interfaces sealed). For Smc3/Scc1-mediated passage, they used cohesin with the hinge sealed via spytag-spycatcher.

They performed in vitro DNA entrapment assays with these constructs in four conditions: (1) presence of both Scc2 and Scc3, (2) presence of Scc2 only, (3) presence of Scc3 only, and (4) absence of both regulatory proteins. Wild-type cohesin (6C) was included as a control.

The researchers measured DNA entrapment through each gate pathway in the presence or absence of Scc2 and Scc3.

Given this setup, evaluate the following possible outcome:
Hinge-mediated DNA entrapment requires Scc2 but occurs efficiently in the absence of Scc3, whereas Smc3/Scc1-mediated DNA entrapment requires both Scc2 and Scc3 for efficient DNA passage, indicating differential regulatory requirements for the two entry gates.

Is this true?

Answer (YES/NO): NO